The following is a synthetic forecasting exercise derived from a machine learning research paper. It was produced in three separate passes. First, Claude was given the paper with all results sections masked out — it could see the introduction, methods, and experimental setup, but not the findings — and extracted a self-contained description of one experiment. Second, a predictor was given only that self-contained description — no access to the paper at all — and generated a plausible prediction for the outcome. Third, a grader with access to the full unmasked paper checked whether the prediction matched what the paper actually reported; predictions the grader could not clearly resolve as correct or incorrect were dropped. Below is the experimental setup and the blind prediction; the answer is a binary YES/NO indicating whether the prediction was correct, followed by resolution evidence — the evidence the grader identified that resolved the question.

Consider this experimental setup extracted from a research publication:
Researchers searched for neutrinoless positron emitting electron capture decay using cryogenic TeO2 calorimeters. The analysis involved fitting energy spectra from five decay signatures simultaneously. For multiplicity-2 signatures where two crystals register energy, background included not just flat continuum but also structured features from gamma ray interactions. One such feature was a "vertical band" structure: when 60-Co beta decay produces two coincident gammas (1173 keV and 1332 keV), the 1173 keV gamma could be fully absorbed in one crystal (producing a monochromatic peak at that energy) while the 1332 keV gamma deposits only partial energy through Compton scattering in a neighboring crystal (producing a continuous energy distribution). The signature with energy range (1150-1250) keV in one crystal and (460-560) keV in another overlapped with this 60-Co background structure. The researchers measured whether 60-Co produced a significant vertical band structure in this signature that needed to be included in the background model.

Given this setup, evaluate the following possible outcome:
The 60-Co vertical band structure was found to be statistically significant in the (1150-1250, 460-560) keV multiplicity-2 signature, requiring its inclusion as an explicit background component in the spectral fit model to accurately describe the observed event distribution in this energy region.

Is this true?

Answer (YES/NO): YES